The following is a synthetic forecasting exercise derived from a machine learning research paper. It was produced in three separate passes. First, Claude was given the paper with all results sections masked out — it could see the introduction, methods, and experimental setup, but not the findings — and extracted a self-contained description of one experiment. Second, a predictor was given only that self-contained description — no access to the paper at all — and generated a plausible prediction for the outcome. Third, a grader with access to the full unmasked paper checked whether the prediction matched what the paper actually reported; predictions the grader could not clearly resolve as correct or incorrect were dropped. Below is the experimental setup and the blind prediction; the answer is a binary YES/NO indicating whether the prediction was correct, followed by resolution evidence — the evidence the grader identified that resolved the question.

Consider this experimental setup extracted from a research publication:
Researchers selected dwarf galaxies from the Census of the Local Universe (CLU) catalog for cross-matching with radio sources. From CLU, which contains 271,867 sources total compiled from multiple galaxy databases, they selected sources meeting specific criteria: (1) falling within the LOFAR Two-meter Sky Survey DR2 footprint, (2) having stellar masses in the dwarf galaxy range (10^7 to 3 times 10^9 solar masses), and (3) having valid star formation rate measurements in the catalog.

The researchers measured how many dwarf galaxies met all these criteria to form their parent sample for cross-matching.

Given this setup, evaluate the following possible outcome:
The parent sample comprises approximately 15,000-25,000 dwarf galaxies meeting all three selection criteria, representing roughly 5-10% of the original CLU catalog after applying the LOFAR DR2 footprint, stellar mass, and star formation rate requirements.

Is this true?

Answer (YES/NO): YES